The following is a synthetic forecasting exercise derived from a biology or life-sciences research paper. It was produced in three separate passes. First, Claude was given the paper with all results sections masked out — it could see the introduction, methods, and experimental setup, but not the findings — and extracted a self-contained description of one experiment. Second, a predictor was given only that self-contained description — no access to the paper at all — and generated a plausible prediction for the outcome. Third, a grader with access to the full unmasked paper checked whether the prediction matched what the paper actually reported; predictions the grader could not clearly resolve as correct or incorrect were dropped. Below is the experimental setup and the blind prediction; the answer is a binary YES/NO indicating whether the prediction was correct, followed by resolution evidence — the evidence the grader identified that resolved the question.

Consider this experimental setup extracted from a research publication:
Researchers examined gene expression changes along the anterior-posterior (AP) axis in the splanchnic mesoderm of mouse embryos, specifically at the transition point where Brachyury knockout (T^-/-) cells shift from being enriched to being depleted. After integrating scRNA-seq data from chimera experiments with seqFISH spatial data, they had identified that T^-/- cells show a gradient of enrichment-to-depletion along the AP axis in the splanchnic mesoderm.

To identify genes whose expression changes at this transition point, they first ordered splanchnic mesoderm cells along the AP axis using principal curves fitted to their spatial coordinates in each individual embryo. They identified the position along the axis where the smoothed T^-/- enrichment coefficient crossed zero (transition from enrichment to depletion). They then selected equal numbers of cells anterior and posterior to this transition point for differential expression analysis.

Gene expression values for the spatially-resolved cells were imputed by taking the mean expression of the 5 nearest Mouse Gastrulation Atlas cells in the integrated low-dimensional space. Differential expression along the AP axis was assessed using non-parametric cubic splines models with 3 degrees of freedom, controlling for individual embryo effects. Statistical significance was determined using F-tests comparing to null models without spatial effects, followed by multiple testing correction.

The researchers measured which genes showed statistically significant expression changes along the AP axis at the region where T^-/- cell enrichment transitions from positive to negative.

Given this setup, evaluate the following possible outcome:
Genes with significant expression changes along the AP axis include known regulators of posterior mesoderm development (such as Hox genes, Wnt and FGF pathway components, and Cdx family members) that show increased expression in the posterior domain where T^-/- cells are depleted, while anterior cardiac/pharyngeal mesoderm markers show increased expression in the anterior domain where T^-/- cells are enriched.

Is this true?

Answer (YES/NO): NO